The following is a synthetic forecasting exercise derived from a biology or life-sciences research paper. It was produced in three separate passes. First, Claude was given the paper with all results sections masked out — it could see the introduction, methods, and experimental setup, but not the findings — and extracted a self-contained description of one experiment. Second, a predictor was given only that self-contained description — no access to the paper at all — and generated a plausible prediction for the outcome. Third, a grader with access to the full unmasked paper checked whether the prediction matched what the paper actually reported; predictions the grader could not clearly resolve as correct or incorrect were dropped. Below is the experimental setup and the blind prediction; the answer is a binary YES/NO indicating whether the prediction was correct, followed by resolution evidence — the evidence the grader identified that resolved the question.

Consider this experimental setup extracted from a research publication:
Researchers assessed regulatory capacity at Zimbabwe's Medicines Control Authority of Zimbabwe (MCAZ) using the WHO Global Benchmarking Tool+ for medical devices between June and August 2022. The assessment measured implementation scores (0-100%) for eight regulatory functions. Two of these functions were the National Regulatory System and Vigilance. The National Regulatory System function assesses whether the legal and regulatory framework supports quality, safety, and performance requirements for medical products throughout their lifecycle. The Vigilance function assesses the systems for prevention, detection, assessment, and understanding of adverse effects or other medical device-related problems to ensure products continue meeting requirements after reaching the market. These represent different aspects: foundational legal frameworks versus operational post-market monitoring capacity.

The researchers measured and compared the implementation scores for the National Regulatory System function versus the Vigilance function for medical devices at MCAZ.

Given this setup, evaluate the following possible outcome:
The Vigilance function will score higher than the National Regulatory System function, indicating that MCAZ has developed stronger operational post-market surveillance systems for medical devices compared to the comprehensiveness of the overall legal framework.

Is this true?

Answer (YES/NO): NO